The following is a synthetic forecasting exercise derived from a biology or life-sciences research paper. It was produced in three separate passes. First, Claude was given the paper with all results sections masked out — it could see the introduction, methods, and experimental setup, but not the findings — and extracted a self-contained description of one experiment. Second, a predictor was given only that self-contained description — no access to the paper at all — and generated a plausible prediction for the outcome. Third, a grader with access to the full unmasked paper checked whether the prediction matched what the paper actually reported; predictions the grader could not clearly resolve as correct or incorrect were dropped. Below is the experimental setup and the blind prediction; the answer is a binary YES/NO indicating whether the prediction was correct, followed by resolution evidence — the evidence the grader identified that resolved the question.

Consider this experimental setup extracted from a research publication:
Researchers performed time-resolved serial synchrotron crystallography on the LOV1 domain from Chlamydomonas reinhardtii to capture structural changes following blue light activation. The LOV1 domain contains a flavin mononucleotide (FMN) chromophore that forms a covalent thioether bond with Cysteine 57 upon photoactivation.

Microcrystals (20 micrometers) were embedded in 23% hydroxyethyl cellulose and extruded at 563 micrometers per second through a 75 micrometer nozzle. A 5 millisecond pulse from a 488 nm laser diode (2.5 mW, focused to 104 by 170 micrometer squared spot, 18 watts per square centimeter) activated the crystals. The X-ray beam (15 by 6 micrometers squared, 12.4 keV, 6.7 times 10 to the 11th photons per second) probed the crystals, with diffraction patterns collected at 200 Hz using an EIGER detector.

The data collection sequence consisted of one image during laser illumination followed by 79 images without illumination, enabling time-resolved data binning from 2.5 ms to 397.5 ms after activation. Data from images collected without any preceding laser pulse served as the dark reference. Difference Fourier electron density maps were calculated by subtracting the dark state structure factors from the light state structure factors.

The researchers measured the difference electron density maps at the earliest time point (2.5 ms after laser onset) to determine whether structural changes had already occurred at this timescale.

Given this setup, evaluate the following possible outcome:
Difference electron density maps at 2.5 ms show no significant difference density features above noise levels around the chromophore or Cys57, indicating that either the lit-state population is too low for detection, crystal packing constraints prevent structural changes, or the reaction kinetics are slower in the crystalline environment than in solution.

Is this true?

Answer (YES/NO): NO